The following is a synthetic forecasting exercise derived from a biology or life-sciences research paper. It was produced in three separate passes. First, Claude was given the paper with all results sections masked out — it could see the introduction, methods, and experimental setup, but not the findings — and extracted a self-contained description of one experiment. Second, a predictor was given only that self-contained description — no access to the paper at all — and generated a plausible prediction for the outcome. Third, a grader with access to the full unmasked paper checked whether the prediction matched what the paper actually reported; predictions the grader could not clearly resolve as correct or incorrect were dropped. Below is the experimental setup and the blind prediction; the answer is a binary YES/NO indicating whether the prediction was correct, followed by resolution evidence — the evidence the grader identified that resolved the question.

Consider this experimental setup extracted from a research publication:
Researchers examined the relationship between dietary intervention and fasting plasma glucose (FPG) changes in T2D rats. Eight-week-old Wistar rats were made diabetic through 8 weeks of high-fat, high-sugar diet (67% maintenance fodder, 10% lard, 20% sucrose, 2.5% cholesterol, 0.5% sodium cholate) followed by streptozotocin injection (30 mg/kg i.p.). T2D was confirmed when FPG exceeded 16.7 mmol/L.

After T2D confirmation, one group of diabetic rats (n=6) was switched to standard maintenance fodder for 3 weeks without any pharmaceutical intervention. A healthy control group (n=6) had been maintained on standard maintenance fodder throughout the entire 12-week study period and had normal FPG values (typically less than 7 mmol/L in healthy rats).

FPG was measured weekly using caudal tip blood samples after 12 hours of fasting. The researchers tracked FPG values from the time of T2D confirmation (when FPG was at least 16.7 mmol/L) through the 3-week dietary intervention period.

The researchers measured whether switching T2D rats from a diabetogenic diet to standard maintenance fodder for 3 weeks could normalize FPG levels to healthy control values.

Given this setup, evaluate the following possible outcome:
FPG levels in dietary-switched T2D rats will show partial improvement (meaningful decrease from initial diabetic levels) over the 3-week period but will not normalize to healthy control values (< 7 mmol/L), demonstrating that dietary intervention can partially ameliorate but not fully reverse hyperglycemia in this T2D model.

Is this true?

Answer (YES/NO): NO